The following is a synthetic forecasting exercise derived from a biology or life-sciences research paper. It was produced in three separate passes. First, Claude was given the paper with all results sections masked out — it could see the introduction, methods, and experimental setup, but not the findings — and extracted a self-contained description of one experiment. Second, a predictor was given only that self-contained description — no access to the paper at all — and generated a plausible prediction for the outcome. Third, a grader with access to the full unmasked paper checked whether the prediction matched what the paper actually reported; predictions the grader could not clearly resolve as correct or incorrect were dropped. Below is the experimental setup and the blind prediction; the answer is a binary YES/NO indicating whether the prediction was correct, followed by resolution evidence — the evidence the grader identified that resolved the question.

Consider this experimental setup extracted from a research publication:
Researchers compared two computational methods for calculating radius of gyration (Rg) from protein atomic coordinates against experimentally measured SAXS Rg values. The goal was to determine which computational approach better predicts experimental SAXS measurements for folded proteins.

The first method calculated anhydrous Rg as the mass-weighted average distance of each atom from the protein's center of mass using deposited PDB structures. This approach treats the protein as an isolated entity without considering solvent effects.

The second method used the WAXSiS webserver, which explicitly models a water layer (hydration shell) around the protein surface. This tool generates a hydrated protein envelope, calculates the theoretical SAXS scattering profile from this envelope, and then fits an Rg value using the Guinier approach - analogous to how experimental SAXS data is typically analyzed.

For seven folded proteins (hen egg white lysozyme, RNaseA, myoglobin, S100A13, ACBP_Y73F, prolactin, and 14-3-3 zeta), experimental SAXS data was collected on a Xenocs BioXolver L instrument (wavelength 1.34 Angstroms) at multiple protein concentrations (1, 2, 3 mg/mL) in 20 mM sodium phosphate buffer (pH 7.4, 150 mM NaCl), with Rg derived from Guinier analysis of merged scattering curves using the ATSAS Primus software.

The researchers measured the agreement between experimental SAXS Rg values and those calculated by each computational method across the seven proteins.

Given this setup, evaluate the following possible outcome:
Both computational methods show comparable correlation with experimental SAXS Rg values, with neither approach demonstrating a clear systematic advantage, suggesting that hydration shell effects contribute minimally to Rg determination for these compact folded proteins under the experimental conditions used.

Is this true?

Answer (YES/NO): NO